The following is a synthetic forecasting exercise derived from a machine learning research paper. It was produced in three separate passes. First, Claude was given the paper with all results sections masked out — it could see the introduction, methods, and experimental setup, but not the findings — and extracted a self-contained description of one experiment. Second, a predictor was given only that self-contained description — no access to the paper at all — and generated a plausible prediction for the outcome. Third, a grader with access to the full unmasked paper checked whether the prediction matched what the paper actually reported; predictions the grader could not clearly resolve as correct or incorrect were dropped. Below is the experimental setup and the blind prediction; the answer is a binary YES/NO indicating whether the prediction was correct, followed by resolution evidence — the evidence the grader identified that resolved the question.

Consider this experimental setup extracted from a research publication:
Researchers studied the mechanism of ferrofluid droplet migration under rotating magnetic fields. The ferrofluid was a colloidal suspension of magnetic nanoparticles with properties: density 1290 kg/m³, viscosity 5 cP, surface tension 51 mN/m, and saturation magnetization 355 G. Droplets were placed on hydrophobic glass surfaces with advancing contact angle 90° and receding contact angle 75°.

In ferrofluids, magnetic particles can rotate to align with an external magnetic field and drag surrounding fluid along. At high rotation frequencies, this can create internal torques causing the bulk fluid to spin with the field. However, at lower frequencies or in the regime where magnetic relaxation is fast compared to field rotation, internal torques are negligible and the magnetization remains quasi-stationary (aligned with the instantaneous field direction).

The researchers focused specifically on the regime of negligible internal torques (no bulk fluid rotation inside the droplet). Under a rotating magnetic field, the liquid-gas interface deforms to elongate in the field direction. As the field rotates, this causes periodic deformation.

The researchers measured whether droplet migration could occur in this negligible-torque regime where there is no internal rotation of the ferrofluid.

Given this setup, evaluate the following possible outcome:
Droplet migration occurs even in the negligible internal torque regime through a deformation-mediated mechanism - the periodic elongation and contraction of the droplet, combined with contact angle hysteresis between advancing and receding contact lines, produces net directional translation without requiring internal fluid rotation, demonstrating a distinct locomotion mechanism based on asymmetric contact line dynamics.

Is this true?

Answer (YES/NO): YES